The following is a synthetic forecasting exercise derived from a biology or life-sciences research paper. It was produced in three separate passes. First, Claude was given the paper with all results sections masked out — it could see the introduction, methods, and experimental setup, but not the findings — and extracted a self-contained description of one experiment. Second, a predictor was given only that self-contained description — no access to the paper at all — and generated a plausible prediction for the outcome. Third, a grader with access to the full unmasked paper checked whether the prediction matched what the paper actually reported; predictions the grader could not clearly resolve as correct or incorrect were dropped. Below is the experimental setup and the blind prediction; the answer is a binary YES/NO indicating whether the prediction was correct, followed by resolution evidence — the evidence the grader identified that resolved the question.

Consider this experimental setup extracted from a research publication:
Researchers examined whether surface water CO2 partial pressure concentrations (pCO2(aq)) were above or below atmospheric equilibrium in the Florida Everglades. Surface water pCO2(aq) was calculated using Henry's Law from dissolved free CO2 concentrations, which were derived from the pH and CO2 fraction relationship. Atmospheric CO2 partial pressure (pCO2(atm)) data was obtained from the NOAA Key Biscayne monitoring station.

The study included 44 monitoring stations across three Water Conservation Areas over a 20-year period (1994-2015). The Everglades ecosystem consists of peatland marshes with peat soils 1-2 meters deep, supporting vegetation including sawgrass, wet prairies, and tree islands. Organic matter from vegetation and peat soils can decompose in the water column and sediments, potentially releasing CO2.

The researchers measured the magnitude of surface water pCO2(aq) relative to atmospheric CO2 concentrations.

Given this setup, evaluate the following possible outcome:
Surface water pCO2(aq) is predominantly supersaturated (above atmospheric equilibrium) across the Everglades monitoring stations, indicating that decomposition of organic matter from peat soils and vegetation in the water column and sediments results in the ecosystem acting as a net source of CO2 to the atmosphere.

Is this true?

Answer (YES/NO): YES